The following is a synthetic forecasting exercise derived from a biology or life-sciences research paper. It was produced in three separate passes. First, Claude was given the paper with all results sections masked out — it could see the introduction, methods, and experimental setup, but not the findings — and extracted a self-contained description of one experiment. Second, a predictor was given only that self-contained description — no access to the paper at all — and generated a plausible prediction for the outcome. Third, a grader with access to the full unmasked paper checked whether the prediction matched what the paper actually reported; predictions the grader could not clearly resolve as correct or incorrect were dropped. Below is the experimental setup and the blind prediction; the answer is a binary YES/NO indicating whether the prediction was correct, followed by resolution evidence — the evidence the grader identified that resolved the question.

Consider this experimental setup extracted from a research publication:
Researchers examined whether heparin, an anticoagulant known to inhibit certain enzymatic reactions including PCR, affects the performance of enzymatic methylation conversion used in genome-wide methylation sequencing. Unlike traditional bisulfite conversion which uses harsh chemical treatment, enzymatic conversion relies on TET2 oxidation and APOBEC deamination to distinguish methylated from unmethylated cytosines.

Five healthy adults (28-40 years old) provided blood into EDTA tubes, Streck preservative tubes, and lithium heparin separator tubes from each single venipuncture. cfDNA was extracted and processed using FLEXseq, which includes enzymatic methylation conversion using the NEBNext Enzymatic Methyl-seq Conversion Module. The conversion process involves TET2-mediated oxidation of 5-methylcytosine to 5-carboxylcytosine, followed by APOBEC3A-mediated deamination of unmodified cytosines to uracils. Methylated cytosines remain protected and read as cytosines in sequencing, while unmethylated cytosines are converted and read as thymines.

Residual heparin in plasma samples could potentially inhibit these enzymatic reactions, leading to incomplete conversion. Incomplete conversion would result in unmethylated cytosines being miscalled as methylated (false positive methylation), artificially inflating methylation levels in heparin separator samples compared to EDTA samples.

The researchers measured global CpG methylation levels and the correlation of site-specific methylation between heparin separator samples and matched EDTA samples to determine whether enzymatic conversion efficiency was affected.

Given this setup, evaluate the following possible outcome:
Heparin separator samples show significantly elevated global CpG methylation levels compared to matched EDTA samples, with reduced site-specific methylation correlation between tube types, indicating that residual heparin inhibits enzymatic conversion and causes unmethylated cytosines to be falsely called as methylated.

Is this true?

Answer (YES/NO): NO